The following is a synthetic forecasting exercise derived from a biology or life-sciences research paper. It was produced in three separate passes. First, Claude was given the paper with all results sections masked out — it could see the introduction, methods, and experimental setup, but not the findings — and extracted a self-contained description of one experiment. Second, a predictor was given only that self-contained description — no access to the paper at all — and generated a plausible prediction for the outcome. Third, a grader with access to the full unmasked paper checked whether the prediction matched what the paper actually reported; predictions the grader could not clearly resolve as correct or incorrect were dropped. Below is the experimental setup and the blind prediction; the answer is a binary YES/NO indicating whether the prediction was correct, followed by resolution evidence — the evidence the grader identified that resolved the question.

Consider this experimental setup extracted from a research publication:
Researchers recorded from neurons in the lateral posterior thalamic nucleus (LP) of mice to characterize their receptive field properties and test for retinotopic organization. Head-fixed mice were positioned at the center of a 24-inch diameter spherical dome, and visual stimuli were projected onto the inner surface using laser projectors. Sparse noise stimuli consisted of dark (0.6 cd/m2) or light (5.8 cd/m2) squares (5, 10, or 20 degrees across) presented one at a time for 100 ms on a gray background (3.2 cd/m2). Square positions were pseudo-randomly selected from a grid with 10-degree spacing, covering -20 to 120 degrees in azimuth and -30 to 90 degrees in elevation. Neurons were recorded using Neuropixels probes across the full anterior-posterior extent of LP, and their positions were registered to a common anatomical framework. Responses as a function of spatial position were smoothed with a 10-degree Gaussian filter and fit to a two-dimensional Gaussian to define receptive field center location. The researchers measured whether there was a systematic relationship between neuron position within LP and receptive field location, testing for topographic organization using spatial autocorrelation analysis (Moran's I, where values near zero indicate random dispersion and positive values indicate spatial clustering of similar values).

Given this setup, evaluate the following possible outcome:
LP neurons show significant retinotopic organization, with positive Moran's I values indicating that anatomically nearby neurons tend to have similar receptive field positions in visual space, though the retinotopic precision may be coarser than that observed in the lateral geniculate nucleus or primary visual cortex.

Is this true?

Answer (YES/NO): YES